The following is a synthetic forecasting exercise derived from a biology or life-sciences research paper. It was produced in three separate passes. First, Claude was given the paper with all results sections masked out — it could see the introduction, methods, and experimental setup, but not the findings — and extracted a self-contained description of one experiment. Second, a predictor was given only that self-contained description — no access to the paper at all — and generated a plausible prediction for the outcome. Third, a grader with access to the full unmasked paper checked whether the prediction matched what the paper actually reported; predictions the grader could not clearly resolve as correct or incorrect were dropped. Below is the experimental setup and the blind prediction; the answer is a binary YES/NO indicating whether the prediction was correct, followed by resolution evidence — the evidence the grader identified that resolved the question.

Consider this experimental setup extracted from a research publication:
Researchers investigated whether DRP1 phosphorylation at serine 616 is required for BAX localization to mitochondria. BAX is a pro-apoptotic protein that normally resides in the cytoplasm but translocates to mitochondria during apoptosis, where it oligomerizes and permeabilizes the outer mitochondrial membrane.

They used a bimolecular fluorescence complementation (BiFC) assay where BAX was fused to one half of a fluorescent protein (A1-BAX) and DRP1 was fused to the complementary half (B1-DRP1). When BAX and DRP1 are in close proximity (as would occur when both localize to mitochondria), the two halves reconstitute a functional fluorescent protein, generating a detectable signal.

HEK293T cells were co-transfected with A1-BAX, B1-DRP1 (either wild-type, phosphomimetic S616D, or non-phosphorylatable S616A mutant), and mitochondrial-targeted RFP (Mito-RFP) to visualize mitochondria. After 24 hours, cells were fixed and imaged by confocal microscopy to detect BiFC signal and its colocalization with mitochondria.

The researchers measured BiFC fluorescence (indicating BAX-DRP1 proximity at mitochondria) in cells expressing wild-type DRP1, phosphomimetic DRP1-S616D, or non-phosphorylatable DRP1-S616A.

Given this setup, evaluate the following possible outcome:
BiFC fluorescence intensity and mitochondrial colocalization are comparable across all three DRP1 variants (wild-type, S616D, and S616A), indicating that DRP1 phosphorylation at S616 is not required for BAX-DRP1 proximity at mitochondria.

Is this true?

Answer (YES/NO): NO